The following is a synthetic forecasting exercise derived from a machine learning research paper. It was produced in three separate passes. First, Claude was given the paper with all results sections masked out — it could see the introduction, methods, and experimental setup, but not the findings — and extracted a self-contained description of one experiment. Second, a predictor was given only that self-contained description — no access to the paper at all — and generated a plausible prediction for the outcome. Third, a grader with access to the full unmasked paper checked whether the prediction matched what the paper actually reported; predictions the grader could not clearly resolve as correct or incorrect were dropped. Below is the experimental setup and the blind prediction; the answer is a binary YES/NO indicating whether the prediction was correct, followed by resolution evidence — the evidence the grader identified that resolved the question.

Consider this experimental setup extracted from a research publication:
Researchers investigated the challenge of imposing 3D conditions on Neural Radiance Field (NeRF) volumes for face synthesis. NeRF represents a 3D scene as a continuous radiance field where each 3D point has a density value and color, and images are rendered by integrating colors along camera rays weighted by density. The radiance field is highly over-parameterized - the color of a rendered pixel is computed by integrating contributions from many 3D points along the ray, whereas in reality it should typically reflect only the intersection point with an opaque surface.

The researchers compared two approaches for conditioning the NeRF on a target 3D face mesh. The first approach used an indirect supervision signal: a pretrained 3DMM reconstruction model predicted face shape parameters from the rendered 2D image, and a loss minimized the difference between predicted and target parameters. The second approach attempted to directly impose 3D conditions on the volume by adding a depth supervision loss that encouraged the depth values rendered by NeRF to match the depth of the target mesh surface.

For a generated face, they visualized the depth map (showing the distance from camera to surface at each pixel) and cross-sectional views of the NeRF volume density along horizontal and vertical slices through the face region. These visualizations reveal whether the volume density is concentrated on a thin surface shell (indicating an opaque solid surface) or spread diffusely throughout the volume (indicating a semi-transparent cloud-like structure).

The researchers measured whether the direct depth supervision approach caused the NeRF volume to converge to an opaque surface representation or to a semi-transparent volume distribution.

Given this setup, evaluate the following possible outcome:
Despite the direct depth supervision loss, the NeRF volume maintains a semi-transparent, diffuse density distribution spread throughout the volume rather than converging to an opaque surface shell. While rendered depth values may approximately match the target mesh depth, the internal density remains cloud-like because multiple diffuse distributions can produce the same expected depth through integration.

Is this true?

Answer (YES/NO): YES